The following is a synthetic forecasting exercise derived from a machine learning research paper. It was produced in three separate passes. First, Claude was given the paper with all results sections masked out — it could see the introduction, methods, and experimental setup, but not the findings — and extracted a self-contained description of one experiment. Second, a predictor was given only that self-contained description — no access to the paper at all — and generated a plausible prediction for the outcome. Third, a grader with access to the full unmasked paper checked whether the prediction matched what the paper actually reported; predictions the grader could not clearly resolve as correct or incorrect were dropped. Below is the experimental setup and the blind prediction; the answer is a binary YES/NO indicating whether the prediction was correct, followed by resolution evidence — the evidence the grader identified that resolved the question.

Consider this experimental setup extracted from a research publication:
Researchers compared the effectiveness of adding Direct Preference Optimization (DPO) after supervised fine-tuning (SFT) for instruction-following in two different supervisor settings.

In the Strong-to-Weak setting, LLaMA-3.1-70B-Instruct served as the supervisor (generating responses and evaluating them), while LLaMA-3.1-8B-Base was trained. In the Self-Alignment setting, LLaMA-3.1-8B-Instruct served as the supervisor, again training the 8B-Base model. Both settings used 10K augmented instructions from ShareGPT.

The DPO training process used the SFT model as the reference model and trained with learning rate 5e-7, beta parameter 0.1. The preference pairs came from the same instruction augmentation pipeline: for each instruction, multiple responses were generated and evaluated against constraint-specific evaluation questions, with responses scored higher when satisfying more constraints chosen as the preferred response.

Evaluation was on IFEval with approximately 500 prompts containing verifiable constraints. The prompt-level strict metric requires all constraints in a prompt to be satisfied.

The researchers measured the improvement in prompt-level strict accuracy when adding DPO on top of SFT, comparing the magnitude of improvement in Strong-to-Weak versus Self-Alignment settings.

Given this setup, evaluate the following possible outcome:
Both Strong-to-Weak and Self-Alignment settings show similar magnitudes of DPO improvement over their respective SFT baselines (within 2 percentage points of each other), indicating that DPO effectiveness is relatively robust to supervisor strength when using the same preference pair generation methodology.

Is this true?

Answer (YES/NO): NO